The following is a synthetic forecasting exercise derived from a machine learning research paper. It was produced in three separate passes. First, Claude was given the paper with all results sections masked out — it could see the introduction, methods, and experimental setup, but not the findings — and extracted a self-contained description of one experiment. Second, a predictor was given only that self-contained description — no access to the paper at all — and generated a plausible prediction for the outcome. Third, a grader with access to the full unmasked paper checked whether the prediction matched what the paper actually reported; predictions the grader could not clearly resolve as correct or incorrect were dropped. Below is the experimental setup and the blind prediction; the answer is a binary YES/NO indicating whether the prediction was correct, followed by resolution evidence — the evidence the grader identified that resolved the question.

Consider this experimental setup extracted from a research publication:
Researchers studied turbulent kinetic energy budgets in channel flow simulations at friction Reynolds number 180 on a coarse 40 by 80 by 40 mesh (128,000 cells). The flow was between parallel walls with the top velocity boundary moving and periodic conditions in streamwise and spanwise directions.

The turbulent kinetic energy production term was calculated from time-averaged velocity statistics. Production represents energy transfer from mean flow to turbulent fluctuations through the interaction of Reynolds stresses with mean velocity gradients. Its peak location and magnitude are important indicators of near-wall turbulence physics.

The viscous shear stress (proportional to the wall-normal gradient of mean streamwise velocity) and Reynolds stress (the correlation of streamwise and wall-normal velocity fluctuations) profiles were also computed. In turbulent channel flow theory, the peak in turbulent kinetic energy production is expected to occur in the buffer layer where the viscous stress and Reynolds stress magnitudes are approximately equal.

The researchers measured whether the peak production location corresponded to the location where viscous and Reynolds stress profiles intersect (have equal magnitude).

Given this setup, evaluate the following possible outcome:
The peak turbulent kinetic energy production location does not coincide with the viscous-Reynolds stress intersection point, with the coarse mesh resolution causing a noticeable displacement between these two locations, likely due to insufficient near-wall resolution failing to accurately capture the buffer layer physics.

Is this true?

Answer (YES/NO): NO